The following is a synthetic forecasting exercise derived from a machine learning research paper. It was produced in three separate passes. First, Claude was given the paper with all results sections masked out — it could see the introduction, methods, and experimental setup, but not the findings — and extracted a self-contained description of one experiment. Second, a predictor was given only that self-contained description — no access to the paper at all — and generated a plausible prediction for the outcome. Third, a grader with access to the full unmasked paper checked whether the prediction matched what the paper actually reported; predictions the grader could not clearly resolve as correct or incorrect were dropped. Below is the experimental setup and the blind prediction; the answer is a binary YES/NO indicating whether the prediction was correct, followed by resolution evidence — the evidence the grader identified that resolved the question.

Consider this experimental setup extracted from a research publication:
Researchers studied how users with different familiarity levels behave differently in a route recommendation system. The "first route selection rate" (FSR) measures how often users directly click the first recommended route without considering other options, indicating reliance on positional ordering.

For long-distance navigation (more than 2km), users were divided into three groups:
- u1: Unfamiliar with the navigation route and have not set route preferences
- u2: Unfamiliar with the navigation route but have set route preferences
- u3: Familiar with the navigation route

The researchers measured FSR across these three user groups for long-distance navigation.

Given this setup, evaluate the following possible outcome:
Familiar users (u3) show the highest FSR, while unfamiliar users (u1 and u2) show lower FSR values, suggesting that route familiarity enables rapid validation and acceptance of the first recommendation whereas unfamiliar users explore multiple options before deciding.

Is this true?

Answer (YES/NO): NO